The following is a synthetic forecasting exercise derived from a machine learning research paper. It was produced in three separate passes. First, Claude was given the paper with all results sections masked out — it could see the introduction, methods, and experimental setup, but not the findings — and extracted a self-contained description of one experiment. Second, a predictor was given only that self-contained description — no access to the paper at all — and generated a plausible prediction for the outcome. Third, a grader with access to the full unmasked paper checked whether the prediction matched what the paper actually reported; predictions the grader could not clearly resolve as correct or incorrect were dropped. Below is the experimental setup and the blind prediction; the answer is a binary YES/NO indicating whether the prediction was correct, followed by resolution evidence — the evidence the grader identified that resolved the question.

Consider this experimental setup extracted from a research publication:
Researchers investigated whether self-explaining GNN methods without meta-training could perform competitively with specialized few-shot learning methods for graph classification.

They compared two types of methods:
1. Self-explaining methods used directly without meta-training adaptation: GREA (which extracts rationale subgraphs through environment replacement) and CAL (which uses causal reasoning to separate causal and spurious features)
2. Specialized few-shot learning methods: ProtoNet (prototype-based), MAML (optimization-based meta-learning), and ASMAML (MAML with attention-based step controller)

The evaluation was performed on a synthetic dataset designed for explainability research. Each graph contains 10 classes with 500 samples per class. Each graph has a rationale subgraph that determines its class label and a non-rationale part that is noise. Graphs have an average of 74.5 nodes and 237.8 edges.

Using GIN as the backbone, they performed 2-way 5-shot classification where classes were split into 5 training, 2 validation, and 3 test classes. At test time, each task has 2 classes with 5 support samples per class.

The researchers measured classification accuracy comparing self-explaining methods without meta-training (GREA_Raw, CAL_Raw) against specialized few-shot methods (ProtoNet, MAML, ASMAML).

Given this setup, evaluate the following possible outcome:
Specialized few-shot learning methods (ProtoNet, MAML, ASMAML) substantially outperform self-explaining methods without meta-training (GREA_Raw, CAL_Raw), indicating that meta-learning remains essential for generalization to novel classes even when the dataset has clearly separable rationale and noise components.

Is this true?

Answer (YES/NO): YES